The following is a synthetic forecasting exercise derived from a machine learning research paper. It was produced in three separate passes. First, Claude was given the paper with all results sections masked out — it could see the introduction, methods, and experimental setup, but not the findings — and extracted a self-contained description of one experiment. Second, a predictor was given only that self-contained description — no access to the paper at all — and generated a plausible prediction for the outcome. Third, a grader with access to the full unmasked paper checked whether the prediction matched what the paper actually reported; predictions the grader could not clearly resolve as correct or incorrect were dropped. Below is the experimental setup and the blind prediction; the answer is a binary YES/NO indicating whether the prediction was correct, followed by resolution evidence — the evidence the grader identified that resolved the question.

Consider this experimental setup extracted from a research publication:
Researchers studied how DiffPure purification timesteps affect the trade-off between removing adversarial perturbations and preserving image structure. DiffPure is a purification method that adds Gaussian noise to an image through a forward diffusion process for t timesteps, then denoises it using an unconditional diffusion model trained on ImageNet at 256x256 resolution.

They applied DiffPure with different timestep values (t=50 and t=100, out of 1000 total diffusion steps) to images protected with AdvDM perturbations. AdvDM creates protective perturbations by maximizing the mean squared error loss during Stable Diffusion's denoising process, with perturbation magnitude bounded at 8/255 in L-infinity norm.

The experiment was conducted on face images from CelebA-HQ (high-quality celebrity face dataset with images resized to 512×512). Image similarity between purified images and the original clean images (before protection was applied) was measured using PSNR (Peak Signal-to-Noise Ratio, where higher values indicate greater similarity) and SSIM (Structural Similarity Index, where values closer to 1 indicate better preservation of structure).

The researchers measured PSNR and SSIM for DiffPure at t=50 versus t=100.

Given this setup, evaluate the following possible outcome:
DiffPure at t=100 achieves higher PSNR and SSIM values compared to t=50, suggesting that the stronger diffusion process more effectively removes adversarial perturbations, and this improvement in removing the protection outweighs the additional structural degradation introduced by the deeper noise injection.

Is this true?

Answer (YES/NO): NO